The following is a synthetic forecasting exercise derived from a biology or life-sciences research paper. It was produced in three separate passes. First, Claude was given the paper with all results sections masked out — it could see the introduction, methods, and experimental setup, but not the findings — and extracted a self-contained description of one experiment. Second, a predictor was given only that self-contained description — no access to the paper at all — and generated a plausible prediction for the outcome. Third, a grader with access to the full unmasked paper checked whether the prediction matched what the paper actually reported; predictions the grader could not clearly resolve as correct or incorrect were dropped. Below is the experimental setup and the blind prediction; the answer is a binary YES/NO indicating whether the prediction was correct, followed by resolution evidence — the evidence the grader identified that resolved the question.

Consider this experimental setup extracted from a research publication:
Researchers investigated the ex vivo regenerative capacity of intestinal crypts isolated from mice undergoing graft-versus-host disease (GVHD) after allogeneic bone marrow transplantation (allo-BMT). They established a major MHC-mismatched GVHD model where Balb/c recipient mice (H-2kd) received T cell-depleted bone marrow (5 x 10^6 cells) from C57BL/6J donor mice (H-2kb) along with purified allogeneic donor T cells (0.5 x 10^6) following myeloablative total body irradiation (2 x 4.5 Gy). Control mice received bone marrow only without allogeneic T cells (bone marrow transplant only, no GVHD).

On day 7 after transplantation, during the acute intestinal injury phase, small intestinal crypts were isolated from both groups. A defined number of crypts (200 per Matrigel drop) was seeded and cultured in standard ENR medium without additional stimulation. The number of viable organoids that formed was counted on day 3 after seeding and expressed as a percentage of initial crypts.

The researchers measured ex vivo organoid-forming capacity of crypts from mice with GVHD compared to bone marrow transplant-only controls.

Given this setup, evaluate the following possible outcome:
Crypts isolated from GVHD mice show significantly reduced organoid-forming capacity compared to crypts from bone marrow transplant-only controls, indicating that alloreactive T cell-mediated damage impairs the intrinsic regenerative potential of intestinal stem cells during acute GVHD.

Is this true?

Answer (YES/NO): NO